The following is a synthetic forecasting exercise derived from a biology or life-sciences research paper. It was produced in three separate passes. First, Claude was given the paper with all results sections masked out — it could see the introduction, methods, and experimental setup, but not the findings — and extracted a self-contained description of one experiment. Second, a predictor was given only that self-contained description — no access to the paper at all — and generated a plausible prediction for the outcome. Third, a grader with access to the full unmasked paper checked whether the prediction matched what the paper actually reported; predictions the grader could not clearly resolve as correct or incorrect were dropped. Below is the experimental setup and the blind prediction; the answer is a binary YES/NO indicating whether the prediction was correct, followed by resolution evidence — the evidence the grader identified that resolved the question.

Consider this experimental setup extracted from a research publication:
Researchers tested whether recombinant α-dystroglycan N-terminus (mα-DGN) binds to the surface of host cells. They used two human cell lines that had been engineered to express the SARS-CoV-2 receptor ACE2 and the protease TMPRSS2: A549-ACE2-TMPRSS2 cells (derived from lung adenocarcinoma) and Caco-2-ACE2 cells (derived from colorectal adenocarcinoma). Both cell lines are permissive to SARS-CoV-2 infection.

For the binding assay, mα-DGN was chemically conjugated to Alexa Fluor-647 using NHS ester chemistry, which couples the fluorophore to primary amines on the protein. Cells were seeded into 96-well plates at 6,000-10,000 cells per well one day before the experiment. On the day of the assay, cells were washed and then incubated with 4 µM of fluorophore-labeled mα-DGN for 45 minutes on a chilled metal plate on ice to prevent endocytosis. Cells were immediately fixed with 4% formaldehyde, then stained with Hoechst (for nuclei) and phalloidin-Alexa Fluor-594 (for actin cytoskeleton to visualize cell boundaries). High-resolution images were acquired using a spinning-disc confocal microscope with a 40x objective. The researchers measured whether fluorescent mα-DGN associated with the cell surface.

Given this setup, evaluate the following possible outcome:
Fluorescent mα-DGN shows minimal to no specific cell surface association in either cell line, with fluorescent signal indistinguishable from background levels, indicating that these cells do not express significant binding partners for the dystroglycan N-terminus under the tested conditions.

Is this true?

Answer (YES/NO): NO